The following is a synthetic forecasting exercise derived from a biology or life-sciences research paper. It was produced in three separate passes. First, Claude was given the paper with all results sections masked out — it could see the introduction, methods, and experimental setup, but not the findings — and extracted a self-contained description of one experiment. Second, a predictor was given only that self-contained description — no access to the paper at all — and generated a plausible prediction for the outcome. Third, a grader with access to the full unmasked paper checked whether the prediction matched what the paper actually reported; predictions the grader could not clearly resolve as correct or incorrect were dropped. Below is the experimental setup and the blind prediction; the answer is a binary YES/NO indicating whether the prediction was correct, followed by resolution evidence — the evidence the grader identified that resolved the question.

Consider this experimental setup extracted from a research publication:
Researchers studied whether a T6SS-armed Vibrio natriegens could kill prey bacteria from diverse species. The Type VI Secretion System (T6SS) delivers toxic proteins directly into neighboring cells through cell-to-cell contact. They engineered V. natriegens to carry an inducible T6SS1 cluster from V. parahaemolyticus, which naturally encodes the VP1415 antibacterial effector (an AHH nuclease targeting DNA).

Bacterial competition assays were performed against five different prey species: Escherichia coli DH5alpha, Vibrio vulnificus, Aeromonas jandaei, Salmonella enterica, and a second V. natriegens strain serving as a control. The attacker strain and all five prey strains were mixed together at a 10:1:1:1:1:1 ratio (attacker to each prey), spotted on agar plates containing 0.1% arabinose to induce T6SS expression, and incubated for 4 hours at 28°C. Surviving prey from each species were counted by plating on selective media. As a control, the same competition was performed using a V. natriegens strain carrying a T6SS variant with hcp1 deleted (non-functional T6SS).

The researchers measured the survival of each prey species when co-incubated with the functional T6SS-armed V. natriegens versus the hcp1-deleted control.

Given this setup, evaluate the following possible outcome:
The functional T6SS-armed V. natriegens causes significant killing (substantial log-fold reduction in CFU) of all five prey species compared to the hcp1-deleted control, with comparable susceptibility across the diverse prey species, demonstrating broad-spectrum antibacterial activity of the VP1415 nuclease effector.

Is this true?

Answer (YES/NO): NO